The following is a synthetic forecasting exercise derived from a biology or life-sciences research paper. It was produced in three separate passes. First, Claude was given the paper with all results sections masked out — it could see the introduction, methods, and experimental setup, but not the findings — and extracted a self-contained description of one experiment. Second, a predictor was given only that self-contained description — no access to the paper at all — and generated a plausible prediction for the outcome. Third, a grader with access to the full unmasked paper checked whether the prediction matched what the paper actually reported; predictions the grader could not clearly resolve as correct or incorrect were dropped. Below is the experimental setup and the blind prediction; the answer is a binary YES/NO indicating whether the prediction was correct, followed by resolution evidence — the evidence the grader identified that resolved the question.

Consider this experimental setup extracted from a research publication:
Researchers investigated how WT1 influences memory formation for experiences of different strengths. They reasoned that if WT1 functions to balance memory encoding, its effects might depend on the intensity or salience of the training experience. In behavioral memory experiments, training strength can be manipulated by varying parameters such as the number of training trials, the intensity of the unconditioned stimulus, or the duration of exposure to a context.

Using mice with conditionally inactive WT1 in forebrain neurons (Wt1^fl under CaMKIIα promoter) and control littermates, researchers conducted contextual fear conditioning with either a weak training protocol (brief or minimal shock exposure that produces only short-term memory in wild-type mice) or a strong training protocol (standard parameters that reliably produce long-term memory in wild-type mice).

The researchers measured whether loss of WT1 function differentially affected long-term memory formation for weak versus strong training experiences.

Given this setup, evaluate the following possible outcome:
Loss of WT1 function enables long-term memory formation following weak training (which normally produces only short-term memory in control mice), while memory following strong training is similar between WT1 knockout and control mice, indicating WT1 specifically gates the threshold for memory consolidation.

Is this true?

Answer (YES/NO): NO